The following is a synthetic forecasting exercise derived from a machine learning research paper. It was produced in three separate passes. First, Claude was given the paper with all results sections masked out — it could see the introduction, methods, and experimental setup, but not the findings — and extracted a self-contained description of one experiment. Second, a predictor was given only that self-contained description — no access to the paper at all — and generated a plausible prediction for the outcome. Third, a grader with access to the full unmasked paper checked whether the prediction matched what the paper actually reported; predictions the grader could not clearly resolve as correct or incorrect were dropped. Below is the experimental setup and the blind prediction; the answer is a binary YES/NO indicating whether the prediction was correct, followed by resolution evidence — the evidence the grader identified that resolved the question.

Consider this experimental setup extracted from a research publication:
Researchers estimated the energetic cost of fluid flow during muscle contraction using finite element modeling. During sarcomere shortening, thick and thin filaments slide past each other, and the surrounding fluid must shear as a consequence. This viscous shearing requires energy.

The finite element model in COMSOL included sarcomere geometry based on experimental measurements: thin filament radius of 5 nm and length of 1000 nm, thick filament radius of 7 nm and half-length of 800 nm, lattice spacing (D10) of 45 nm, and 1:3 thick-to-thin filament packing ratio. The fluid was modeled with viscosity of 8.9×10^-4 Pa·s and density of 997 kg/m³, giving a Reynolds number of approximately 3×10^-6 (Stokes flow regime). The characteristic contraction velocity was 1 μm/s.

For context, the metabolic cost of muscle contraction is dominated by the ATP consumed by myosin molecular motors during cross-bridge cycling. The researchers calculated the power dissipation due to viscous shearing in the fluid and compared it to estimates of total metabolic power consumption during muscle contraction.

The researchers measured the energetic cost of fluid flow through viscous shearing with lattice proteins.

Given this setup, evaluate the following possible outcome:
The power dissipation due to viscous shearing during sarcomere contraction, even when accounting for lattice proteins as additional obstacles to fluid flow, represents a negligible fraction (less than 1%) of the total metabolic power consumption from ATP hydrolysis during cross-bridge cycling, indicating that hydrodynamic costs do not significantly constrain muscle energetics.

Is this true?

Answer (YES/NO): YES